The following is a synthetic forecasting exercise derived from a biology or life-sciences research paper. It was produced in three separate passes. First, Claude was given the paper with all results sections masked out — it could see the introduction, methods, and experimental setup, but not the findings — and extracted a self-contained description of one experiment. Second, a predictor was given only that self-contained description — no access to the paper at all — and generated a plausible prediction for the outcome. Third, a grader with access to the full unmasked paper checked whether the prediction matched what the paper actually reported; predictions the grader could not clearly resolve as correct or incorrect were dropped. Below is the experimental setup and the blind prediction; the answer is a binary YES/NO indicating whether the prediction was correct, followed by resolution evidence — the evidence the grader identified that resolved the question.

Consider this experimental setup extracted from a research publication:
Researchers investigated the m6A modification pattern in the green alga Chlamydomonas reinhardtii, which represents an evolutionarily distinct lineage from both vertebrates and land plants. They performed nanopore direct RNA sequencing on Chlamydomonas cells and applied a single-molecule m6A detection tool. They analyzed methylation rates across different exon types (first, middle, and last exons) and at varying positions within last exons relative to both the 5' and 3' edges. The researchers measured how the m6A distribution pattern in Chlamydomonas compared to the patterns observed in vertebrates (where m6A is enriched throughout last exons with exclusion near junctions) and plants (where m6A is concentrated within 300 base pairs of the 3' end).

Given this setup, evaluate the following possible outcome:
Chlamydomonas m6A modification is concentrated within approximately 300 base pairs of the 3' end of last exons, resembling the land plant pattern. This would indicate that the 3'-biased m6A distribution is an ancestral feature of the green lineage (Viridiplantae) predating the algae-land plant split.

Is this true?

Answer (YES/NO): NO